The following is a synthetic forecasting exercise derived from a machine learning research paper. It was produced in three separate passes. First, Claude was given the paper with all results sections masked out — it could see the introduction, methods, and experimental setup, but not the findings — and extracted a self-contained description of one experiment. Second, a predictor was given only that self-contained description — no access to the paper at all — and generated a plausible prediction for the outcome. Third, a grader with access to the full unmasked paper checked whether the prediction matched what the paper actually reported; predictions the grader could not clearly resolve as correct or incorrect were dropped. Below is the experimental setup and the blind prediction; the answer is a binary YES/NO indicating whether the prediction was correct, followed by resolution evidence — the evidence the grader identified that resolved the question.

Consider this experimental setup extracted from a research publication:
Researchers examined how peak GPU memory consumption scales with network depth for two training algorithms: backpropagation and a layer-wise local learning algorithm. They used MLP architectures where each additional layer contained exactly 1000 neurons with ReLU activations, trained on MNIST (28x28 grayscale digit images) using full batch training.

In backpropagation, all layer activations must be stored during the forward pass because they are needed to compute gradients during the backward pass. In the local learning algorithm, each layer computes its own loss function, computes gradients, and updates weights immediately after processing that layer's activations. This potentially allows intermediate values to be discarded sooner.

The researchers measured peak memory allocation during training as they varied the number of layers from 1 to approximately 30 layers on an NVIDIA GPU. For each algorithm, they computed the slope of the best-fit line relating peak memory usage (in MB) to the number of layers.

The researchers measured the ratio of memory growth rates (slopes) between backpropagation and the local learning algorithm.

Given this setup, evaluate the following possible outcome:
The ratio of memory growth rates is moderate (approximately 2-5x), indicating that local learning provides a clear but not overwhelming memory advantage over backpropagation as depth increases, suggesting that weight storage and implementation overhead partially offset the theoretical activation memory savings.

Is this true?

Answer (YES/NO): NO